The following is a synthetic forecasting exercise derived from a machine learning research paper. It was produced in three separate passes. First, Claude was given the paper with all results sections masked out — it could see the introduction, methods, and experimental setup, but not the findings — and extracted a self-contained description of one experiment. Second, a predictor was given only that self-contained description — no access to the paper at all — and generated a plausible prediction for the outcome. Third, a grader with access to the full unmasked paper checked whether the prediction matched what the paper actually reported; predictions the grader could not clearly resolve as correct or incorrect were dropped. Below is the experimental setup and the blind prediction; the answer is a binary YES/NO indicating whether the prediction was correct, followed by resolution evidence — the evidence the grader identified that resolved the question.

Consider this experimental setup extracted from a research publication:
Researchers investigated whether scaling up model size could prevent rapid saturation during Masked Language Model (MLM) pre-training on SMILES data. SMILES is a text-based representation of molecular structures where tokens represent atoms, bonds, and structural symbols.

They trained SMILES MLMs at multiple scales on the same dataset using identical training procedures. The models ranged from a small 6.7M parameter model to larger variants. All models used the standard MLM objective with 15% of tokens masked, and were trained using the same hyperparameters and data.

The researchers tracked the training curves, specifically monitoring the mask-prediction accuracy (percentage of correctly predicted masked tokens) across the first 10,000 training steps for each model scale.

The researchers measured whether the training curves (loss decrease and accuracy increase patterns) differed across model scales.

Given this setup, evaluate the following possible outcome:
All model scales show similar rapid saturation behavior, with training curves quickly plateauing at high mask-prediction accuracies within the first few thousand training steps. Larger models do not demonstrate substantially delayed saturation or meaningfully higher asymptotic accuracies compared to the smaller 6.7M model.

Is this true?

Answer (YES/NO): YES